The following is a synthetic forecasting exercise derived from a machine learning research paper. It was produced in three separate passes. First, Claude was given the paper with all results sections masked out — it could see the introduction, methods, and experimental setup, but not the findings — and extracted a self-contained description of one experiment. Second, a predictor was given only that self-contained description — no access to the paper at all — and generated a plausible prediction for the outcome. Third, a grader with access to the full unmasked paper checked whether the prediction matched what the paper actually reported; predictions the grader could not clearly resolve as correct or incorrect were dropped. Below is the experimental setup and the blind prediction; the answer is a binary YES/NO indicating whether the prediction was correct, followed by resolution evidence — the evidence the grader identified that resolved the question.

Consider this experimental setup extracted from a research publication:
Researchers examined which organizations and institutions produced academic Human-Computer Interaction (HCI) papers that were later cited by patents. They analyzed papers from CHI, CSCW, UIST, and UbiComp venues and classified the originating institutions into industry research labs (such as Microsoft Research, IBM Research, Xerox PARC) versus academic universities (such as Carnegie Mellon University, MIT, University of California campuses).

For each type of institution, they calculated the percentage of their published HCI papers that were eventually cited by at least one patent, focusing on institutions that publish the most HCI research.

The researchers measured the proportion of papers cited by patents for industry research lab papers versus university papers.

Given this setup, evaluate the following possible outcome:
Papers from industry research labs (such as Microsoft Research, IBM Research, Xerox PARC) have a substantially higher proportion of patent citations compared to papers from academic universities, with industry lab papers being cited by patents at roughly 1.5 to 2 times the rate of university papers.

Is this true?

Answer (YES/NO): NO